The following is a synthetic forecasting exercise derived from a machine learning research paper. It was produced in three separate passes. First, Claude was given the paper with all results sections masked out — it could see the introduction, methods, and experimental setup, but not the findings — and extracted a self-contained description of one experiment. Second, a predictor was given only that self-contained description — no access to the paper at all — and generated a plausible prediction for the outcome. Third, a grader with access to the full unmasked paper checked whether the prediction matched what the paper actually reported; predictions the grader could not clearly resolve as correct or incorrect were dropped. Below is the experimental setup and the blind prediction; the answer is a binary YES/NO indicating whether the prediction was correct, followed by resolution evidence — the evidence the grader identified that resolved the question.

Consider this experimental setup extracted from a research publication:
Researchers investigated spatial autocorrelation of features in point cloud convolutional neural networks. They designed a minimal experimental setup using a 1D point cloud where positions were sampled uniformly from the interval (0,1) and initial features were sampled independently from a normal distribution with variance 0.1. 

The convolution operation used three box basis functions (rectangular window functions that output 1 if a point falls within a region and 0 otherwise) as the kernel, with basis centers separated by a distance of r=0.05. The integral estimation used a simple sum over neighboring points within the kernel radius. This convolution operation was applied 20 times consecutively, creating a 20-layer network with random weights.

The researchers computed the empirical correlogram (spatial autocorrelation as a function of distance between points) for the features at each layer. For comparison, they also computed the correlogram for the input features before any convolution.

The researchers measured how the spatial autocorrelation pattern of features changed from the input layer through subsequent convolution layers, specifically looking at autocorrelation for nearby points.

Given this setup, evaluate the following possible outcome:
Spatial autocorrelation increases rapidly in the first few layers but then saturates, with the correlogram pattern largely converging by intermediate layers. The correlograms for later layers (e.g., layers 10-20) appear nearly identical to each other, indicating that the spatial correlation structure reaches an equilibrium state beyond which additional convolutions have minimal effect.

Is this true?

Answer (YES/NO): NO